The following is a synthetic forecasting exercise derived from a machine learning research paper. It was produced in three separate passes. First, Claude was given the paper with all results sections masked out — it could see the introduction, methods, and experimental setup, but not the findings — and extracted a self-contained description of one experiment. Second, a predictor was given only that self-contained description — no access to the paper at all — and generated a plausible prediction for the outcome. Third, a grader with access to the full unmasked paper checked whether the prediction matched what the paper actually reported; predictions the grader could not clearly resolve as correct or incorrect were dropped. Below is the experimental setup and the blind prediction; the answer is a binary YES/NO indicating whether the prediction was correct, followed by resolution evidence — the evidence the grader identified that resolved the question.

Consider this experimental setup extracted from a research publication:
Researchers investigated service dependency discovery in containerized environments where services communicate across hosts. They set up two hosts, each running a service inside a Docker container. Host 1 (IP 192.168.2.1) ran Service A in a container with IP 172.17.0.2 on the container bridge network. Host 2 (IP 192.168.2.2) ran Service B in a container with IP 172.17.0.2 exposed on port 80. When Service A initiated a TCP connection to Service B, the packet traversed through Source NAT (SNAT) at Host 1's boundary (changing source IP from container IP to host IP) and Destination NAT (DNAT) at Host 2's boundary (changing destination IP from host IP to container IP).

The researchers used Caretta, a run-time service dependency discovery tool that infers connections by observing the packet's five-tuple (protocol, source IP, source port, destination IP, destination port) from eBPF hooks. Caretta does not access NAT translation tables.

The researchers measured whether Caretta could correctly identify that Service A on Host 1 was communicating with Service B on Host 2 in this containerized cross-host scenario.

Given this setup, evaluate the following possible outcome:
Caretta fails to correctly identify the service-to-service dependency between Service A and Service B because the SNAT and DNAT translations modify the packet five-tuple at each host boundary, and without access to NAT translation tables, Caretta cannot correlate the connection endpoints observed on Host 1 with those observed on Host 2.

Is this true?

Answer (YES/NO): YES